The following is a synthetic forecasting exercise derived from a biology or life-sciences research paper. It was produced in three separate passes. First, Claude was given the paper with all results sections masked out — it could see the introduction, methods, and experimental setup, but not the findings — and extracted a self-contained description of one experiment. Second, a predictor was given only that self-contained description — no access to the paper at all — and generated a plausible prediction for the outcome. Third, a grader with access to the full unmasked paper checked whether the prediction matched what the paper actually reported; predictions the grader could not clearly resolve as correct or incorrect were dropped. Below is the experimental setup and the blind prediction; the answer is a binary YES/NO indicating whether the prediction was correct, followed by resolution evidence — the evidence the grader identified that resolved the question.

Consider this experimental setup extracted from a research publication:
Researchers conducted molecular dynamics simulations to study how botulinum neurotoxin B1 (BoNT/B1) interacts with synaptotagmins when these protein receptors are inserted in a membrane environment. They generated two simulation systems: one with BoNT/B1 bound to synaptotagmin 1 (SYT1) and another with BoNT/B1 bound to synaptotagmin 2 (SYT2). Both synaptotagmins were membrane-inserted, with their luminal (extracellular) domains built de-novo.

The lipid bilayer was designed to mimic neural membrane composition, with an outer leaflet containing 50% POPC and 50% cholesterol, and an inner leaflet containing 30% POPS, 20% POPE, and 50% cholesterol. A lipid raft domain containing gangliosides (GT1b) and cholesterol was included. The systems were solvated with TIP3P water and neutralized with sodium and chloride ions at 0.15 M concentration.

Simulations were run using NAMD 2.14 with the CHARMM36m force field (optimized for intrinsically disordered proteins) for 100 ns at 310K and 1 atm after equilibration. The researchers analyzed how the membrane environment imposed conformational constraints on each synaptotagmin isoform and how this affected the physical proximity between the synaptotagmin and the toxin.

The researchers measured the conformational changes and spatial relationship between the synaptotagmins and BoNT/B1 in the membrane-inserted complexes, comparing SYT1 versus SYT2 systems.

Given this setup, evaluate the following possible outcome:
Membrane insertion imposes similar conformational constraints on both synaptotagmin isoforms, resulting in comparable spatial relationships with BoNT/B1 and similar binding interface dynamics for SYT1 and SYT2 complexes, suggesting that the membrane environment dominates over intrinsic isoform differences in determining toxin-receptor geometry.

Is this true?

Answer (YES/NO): NO